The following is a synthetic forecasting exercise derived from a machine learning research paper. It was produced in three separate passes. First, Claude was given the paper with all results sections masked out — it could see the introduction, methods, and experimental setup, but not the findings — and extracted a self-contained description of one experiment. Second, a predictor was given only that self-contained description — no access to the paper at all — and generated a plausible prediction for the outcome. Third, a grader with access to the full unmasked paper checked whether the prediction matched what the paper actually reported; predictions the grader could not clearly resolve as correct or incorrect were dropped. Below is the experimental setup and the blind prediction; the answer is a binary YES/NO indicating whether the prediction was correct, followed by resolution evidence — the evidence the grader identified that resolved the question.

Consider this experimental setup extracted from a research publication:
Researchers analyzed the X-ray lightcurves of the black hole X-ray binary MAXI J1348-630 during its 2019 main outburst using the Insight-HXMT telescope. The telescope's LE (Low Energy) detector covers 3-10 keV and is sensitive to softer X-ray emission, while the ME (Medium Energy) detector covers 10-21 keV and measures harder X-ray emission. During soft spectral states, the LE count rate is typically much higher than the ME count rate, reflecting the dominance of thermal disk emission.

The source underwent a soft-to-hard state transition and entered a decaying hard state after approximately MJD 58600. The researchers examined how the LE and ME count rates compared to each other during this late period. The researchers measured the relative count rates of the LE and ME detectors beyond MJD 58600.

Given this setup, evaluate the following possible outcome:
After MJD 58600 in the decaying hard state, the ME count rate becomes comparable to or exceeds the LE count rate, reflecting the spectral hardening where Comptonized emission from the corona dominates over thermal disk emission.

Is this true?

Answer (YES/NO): YES